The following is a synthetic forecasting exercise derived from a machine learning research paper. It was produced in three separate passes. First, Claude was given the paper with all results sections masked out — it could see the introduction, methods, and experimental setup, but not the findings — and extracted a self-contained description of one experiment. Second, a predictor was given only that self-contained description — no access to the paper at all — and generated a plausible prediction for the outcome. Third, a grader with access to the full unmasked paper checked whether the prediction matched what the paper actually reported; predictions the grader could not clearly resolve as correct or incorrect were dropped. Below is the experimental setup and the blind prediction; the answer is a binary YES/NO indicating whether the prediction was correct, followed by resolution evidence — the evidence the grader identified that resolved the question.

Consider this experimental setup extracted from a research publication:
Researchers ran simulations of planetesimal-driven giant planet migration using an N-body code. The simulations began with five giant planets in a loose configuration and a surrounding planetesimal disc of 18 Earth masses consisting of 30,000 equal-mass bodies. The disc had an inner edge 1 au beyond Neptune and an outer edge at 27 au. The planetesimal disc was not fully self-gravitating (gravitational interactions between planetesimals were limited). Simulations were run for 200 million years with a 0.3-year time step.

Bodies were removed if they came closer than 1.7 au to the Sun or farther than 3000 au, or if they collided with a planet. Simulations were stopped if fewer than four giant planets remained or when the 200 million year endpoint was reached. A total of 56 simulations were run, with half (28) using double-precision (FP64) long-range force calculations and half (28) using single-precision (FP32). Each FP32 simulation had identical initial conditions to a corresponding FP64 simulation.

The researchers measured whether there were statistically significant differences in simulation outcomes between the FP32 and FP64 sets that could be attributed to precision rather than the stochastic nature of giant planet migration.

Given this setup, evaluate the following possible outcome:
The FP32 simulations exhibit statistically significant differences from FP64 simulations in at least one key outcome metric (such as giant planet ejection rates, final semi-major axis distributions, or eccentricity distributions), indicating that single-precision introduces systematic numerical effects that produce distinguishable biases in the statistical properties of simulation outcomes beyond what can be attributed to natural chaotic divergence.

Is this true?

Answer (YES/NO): NO